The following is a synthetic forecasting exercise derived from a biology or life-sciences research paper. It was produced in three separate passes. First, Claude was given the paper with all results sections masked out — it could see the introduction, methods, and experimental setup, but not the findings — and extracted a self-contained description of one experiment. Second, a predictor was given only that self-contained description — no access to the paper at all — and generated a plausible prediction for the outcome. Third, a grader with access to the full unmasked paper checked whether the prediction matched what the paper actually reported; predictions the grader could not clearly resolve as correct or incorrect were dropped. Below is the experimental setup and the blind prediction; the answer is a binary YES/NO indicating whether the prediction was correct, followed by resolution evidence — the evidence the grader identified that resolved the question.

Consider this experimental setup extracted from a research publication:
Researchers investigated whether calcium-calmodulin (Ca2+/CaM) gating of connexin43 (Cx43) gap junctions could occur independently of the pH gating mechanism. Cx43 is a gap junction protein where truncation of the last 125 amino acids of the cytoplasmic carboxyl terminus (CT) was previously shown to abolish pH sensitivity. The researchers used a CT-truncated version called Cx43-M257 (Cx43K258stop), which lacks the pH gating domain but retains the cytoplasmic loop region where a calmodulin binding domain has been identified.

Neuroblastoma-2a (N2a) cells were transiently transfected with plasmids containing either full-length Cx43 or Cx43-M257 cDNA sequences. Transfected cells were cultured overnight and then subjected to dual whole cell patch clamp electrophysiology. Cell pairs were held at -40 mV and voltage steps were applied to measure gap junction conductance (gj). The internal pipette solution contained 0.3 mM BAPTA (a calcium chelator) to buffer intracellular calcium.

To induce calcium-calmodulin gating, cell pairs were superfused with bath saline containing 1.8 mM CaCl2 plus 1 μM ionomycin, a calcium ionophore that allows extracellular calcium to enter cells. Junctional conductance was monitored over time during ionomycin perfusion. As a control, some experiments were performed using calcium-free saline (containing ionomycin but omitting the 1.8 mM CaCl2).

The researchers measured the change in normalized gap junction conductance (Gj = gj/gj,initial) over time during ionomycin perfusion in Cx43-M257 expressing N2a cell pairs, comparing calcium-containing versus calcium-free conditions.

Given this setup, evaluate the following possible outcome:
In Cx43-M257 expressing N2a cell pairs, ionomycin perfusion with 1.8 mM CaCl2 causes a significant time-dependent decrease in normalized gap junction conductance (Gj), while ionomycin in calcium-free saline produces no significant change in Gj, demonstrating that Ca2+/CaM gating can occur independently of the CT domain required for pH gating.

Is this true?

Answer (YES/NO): YES